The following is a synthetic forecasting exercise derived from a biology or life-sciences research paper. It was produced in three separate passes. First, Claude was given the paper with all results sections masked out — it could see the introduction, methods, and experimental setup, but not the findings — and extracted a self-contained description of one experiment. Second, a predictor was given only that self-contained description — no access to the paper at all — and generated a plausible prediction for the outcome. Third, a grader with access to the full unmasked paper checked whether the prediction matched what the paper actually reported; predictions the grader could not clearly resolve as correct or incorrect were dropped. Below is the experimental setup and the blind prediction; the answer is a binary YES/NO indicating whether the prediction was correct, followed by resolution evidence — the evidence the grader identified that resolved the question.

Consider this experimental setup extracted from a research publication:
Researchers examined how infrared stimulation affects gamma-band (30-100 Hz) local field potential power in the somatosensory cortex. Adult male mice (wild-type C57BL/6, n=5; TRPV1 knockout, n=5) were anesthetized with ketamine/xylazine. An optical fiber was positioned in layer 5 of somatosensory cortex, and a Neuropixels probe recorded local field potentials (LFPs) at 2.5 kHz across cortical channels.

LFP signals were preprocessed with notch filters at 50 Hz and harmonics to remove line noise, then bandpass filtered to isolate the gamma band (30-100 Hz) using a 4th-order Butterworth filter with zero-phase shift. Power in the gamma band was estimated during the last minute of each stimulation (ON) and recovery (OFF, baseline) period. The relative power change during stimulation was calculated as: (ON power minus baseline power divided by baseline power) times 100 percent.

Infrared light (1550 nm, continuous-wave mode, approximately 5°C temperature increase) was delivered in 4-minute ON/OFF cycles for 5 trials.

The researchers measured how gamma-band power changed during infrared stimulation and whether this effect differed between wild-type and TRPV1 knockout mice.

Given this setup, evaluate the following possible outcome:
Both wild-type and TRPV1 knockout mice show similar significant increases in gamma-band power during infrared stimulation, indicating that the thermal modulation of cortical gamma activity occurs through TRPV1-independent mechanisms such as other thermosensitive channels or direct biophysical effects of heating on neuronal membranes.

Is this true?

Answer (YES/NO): NO